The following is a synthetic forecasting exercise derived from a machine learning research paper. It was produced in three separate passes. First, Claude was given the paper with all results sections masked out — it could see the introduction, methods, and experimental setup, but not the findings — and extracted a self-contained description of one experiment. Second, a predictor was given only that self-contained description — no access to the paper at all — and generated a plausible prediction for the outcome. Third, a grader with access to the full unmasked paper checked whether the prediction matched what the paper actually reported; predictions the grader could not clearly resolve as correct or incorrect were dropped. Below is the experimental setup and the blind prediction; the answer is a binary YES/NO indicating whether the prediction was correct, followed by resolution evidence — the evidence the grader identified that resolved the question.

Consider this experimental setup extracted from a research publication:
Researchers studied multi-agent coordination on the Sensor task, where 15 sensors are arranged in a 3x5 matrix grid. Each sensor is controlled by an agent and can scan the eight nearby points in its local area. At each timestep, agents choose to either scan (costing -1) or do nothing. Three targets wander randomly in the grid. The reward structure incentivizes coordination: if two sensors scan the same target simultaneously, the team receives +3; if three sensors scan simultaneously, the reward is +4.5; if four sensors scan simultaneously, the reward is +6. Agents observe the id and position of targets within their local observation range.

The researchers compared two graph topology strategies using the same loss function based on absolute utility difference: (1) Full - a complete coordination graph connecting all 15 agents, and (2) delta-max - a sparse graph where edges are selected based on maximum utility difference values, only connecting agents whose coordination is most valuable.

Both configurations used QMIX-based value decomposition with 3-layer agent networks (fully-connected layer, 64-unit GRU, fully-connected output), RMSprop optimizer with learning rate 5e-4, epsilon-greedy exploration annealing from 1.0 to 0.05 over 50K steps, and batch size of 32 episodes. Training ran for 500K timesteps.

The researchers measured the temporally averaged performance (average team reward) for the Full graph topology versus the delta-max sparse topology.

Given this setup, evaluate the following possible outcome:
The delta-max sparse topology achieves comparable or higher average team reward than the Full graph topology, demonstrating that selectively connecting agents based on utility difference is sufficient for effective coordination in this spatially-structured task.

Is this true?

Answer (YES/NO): YES